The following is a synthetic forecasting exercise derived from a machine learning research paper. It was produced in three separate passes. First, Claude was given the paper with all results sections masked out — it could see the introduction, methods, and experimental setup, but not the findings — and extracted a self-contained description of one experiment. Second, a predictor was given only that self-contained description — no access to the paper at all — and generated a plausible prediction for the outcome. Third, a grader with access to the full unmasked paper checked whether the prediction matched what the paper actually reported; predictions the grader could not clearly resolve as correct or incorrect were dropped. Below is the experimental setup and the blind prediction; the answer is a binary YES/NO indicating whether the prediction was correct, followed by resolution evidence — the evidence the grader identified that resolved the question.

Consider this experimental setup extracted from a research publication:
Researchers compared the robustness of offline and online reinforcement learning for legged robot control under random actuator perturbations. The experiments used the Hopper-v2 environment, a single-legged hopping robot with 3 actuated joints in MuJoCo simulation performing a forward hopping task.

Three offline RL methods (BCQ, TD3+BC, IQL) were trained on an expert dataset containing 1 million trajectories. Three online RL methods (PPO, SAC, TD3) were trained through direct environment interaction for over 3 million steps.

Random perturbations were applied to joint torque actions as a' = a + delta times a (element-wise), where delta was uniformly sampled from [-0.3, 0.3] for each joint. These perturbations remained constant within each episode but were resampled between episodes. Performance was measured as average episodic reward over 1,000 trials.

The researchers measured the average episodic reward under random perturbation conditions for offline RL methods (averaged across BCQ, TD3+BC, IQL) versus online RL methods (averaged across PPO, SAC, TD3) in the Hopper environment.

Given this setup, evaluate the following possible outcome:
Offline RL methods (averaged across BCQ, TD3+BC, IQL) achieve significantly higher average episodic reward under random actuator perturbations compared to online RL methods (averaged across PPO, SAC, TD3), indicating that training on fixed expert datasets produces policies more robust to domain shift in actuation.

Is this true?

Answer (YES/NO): NO